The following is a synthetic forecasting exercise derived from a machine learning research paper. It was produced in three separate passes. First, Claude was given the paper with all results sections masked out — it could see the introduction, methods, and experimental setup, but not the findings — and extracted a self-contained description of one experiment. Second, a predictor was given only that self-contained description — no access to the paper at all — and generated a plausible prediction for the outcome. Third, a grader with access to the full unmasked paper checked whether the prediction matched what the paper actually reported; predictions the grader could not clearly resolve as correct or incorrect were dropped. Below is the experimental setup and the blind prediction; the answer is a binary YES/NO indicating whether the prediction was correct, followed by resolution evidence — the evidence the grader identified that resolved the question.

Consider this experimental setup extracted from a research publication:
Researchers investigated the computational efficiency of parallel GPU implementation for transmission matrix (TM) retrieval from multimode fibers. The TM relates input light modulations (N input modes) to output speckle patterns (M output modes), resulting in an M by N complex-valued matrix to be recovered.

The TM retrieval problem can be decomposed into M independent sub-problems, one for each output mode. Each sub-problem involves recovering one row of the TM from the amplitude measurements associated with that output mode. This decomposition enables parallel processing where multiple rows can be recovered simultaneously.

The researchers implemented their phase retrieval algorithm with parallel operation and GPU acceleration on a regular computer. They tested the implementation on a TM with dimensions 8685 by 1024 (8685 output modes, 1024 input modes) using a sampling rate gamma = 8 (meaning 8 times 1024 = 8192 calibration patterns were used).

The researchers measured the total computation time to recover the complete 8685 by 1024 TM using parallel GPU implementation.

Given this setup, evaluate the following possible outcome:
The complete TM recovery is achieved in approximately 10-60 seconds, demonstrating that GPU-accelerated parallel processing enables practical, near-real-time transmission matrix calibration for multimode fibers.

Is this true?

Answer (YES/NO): YES